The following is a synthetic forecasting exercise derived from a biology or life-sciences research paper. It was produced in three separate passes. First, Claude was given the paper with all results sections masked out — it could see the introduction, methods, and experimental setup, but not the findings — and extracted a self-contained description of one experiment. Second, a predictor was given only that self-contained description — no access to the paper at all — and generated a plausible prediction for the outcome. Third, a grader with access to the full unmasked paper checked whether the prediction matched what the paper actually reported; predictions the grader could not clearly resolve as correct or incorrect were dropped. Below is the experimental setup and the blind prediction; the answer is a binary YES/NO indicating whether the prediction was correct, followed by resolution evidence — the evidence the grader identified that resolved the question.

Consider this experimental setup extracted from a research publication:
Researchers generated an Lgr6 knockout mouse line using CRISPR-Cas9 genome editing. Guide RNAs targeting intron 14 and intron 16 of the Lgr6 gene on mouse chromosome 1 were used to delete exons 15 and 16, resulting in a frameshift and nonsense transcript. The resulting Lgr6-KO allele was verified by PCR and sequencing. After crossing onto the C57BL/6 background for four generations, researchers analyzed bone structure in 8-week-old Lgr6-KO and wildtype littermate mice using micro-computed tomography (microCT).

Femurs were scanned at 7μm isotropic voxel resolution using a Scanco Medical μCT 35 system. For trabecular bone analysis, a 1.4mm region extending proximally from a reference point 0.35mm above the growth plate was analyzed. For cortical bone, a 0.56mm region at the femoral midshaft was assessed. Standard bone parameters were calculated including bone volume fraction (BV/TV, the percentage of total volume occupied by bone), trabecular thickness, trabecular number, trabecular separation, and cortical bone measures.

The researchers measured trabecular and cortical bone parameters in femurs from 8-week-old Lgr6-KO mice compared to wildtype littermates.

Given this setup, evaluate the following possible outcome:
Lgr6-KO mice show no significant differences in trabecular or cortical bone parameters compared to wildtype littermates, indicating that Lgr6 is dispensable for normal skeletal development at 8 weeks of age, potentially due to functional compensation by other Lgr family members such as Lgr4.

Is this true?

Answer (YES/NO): NO